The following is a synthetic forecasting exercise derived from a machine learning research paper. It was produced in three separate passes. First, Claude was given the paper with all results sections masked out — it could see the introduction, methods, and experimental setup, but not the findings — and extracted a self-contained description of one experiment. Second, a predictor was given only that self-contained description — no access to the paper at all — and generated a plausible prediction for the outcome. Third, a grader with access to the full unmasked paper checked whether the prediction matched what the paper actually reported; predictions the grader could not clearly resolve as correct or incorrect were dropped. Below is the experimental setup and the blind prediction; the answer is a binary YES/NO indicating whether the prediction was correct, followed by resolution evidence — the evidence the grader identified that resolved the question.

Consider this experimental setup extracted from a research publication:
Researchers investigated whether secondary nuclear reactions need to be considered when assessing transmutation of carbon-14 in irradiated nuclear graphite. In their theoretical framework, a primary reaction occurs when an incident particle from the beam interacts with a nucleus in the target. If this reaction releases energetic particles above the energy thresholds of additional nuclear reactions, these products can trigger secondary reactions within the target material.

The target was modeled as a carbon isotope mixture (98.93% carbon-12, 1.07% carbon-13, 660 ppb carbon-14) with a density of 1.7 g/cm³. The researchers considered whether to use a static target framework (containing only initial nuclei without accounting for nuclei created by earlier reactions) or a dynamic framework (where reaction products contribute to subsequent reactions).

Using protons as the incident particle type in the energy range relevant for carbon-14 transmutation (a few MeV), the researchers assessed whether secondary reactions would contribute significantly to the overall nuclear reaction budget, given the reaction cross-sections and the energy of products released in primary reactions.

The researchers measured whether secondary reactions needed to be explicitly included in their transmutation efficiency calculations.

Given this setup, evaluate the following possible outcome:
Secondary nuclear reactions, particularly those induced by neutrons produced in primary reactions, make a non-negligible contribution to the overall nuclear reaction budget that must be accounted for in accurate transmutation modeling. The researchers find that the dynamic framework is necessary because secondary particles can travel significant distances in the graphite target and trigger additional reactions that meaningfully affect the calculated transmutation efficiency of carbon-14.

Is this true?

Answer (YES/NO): NO